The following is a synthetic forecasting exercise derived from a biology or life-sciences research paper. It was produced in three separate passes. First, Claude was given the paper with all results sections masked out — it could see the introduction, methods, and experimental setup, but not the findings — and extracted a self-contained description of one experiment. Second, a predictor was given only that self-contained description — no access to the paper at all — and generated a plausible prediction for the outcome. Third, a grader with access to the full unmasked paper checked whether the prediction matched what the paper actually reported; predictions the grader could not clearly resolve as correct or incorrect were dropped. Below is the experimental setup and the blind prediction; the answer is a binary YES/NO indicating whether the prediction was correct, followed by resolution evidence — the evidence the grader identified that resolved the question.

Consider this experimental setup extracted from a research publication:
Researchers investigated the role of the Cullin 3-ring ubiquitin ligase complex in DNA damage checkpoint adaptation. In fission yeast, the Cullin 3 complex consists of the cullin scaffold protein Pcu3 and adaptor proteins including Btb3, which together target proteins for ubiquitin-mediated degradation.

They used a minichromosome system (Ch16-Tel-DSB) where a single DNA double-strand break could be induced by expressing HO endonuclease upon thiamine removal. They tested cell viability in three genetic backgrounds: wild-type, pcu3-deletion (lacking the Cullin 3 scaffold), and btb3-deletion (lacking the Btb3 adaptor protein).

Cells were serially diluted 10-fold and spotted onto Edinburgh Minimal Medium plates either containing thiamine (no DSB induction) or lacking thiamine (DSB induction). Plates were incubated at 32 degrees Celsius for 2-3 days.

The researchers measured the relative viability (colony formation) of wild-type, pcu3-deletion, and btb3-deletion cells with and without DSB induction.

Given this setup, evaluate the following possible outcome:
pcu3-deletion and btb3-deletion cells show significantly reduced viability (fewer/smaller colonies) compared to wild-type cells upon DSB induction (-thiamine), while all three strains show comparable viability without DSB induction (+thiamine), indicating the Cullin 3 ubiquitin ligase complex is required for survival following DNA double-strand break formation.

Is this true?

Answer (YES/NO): YES